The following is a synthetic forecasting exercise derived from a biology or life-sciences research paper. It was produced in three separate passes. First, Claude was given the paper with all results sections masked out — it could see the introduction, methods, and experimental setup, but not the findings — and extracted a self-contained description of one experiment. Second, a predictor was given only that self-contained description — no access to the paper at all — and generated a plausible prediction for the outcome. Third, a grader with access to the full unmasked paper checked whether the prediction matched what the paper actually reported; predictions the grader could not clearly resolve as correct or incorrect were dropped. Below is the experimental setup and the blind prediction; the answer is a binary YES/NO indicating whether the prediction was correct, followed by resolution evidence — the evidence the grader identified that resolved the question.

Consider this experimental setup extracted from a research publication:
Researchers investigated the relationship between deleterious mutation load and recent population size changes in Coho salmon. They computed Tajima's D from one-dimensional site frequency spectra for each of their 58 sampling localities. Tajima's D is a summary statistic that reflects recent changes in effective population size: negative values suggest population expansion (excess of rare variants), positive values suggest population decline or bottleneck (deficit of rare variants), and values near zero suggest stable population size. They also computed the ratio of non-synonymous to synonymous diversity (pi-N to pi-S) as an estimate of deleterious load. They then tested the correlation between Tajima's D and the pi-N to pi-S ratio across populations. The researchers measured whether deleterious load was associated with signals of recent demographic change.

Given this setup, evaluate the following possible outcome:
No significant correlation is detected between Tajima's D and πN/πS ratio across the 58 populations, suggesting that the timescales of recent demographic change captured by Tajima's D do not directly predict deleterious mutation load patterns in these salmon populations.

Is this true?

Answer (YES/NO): NO